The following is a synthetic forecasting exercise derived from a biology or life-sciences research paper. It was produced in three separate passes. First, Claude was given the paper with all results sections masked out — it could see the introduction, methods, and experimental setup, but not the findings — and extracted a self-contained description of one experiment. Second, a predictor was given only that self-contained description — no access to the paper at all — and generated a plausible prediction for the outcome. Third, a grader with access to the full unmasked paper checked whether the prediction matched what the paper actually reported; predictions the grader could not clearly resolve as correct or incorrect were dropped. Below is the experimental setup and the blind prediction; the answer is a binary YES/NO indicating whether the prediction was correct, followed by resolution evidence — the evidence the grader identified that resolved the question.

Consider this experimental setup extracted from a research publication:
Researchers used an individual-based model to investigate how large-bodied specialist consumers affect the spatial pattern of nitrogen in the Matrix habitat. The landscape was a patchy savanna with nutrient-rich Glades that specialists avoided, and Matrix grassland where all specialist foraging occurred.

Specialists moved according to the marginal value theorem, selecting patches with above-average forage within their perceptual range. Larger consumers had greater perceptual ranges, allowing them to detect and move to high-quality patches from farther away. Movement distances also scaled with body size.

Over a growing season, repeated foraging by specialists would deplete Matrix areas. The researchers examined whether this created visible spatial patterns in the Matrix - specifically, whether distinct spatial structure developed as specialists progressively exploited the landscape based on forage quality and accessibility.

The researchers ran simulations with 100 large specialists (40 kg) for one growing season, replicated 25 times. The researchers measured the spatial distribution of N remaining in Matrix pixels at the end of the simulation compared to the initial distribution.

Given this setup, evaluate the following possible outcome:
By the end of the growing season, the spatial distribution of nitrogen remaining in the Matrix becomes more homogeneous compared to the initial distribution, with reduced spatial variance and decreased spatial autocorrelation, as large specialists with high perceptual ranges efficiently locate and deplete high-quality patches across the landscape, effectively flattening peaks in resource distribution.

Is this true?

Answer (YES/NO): NO